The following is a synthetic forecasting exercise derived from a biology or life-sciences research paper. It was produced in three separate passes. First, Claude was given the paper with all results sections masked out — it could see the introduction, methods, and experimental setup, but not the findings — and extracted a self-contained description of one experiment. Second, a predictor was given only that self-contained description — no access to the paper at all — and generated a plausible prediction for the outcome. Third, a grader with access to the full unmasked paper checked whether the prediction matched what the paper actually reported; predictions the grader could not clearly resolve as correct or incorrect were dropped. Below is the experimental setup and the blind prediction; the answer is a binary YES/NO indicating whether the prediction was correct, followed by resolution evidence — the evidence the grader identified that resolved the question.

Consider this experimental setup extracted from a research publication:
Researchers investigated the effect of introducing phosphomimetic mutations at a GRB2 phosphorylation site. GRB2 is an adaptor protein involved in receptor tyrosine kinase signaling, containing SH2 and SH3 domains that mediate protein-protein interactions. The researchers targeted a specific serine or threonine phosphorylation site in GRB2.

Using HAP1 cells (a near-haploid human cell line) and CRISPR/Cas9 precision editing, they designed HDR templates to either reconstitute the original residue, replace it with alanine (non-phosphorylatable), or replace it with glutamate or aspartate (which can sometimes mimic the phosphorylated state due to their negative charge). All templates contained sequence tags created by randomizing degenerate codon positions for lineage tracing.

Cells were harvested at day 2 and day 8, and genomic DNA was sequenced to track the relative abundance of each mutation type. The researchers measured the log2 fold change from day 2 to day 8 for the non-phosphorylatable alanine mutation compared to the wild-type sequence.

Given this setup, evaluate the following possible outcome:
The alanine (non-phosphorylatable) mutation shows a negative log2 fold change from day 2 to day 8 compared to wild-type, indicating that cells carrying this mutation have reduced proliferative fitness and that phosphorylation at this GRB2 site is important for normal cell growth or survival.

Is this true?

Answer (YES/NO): NO